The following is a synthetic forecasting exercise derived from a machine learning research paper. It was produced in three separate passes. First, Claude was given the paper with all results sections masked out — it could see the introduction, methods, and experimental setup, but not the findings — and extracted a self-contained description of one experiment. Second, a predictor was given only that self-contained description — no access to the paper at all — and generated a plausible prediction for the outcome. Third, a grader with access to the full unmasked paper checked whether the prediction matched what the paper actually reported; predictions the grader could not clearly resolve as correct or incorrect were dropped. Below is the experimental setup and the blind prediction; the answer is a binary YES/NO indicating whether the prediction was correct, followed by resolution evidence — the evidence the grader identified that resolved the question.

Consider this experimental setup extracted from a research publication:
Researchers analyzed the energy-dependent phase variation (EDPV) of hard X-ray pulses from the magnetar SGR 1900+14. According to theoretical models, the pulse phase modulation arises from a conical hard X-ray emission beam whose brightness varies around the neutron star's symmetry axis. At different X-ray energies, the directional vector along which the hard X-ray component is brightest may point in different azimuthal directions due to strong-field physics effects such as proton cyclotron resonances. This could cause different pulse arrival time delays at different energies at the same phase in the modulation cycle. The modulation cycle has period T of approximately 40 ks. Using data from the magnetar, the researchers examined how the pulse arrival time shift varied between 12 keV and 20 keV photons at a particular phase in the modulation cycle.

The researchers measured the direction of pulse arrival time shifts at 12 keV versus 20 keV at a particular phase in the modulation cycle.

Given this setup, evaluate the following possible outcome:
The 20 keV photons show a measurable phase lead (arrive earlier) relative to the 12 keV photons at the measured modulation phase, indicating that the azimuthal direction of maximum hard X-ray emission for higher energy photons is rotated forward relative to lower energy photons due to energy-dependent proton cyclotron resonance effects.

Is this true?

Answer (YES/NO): NO